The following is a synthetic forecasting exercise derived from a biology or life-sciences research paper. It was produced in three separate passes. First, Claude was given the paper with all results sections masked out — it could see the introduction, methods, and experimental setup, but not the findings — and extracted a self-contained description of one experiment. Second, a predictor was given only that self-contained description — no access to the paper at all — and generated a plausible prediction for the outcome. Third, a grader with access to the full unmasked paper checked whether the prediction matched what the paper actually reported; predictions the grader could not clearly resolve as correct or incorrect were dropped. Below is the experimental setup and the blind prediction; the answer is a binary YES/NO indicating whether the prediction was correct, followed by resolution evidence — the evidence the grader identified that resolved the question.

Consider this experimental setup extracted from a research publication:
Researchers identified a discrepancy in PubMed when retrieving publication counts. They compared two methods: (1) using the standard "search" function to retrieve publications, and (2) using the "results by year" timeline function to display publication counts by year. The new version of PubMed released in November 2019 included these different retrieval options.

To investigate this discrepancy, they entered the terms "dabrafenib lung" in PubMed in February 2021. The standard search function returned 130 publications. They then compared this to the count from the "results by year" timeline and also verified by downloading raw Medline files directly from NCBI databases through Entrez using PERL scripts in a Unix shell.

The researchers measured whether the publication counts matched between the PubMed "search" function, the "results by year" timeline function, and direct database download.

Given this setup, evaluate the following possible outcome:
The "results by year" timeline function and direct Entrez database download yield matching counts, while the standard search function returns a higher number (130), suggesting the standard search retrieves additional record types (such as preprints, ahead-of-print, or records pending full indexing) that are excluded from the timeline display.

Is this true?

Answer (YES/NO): NO